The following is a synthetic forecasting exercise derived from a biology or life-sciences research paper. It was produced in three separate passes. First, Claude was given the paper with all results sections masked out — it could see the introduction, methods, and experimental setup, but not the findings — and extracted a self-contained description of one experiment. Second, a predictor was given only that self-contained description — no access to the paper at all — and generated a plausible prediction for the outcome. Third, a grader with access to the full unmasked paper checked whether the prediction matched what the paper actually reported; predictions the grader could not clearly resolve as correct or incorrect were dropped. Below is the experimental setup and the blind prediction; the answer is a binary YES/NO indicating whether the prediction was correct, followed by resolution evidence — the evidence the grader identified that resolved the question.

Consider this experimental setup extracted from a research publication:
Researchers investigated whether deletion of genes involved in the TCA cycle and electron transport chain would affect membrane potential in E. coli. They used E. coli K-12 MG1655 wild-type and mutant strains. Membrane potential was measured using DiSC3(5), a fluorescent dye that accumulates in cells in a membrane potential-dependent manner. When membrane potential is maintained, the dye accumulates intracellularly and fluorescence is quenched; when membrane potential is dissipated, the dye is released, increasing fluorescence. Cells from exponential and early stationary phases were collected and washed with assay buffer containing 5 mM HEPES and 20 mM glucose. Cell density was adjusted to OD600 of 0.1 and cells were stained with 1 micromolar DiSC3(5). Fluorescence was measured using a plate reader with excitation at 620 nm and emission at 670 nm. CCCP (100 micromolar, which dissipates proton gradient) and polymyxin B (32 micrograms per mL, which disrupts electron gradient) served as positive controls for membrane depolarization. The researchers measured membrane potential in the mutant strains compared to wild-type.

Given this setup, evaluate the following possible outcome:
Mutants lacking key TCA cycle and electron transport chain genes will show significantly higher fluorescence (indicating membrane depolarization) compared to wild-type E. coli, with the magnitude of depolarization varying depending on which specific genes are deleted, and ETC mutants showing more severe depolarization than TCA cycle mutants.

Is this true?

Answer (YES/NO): NO